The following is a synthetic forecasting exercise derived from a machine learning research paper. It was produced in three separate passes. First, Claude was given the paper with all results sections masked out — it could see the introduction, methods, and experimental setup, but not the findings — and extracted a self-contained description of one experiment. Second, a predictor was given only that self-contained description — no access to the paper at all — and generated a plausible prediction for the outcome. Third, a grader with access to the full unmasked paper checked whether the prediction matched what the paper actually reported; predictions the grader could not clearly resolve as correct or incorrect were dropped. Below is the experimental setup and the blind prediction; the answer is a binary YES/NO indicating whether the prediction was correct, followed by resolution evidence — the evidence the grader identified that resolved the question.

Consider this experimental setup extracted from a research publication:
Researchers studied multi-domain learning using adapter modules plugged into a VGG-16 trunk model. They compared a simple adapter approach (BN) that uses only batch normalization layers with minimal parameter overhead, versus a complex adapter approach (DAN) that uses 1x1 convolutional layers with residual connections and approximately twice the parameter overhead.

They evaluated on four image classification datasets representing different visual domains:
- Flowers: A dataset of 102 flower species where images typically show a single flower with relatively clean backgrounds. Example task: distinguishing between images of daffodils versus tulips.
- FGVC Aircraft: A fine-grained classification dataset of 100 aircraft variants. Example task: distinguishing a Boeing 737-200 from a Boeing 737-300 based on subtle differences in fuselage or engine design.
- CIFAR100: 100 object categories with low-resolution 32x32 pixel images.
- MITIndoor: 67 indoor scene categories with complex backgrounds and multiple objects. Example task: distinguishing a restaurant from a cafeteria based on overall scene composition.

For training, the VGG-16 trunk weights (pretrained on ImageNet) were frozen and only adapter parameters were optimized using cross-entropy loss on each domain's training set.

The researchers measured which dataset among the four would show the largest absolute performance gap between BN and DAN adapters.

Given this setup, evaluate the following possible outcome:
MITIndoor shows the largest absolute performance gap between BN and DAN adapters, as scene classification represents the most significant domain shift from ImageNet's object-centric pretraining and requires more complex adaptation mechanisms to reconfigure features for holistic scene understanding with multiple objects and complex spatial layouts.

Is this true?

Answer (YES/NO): NO